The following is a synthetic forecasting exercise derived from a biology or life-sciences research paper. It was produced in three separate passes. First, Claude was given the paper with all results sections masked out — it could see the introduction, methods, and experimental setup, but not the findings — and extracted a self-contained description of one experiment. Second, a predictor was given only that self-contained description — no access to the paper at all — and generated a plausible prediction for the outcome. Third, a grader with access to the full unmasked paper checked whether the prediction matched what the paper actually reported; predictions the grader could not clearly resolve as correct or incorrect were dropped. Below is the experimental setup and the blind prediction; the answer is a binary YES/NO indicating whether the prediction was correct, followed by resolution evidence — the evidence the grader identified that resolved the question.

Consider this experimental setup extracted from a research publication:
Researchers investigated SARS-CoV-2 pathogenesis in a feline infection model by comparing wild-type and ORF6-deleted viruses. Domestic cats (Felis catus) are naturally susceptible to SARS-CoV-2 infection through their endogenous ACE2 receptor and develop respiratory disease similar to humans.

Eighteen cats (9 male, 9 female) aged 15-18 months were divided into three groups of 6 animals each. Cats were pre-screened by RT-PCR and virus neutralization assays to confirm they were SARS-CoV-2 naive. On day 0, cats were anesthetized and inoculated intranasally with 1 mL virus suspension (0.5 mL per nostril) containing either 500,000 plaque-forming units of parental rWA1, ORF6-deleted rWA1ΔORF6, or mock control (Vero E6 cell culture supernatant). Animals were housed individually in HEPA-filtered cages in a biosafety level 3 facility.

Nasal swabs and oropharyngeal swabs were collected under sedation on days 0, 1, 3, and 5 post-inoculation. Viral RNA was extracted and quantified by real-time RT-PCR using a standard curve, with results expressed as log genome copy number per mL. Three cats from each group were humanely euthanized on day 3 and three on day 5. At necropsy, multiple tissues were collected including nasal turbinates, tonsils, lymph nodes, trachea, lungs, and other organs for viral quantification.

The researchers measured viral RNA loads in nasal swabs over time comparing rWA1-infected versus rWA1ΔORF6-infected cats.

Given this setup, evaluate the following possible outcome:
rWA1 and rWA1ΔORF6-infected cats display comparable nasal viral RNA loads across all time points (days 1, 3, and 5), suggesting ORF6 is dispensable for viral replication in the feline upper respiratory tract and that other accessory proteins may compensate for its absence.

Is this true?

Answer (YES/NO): NO